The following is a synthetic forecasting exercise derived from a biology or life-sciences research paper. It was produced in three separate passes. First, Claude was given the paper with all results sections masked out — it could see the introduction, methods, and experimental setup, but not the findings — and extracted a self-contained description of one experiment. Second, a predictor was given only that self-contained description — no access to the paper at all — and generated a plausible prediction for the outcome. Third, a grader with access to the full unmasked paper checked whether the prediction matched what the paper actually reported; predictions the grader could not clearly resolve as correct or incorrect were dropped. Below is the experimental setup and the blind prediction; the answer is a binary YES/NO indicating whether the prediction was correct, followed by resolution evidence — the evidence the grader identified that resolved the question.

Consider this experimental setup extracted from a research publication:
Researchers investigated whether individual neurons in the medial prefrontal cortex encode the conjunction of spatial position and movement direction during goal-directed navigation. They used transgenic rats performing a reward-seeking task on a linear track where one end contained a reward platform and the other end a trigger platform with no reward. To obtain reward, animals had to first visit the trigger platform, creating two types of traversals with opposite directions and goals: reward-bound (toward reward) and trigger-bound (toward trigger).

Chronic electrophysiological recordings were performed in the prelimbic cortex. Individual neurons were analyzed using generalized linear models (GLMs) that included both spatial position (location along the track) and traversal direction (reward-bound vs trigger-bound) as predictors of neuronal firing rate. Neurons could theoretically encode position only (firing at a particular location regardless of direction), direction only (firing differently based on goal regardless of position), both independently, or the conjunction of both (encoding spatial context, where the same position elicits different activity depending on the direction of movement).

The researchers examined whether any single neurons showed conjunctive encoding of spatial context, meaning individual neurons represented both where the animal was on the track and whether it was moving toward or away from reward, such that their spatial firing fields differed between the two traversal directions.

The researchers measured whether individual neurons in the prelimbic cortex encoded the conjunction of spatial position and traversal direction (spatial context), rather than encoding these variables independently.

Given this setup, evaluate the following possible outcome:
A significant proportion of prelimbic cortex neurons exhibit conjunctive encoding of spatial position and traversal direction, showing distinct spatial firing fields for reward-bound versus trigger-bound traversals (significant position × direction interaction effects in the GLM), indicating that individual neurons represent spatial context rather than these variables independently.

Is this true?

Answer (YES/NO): YES